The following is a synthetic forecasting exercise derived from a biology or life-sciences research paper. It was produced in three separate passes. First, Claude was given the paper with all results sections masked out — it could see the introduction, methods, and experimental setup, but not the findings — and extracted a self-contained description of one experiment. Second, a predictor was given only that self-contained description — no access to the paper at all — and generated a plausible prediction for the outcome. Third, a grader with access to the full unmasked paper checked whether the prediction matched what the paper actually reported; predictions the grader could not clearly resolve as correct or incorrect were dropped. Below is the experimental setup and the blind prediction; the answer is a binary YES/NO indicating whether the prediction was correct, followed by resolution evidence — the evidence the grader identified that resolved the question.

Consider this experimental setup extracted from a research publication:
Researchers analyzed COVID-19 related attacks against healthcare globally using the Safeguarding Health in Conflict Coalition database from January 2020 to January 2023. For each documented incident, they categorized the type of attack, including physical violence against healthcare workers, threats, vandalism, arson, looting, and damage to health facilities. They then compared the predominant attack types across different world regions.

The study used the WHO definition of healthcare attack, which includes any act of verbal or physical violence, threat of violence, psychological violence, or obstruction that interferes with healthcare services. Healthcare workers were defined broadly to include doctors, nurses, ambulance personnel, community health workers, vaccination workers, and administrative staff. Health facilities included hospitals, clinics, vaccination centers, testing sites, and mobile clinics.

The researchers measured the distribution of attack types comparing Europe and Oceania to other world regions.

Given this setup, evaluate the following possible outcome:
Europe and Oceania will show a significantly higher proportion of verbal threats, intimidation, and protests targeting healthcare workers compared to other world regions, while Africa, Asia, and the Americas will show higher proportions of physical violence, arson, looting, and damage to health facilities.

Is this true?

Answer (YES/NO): NO